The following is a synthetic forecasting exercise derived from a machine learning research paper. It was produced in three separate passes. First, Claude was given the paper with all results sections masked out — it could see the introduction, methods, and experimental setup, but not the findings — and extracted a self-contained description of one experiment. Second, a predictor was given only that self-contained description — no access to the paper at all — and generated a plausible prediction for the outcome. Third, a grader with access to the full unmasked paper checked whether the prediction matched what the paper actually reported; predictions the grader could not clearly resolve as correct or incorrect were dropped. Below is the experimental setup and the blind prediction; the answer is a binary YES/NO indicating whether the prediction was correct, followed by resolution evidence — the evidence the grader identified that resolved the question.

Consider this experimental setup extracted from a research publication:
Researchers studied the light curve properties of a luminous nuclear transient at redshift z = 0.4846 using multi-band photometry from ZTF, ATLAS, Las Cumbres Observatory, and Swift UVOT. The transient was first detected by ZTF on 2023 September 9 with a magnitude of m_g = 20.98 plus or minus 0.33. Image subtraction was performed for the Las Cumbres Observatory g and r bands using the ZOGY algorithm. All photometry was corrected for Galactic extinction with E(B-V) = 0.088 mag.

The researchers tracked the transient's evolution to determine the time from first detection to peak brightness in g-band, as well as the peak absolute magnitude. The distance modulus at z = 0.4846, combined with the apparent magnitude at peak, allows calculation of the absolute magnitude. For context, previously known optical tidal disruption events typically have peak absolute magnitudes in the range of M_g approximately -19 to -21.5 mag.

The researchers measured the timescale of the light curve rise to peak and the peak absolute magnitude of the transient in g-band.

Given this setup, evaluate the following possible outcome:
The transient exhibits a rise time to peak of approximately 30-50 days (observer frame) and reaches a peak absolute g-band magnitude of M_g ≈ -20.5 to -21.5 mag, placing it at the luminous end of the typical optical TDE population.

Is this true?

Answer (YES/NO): NO